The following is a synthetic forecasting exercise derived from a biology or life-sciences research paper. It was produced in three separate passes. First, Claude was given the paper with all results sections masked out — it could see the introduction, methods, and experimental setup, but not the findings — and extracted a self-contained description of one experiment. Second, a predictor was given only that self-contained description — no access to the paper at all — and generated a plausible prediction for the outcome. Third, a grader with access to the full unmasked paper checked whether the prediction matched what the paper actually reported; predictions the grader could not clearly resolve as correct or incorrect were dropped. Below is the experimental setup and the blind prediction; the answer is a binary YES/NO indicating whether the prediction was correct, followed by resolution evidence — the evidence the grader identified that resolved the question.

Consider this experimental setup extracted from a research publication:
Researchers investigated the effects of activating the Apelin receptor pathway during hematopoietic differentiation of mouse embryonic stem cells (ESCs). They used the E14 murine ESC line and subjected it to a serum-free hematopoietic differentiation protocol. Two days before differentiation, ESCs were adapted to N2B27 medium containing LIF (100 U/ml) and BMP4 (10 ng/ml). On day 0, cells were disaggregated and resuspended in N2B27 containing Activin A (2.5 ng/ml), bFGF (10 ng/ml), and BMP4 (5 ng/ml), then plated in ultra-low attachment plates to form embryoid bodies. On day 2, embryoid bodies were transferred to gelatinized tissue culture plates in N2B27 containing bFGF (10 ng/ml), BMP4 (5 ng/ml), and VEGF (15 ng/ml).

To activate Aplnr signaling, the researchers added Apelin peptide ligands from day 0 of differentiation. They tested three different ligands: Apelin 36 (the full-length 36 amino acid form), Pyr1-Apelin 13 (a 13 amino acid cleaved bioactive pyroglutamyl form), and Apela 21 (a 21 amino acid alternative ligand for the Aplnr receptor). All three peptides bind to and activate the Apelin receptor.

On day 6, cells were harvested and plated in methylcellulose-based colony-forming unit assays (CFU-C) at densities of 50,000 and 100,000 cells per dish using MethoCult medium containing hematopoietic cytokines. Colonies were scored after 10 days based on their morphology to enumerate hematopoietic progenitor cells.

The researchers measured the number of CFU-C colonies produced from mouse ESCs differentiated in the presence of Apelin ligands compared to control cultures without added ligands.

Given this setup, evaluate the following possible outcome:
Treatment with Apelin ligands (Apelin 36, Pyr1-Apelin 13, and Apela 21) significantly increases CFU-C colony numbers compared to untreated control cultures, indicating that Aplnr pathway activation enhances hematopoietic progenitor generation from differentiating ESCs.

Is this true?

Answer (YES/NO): NO